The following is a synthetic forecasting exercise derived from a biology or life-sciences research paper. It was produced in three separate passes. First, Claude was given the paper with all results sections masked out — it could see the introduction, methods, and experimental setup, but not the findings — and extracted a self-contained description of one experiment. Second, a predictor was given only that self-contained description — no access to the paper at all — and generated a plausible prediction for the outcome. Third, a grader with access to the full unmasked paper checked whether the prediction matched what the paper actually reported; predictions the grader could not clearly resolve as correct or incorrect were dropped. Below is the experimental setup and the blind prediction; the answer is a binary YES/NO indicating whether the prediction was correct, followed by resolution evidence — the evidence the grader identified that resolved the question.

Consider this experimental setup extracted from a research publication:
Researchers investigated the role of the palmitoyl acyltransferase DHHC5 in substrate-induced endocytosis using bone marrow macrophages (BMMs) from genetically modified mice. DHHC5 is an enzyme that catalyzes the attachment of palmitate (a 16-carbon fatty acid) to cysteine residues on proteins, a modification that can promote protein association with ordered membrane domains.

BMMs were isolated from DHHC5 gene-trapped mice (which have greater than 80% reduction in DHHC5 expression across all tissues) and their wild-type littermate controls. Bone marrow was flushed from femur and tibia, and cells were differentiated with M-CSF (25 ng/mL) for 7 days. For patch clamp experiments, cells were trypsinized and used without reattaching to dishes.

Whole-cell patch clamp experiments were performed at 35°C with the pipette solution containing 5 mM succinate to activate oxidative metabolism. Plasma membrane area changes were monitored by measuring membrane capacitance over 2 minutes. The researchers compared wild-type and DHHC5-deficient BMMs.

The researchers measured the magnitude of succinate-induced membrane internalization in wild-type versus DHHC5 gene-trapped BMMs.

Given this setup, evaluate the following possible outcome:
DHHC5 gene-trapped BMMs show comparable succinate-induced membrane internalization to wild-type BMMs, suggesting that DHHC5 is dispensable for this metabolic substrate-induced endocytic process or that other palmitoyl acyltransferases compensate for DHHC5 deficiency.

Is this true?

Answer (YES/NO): NO